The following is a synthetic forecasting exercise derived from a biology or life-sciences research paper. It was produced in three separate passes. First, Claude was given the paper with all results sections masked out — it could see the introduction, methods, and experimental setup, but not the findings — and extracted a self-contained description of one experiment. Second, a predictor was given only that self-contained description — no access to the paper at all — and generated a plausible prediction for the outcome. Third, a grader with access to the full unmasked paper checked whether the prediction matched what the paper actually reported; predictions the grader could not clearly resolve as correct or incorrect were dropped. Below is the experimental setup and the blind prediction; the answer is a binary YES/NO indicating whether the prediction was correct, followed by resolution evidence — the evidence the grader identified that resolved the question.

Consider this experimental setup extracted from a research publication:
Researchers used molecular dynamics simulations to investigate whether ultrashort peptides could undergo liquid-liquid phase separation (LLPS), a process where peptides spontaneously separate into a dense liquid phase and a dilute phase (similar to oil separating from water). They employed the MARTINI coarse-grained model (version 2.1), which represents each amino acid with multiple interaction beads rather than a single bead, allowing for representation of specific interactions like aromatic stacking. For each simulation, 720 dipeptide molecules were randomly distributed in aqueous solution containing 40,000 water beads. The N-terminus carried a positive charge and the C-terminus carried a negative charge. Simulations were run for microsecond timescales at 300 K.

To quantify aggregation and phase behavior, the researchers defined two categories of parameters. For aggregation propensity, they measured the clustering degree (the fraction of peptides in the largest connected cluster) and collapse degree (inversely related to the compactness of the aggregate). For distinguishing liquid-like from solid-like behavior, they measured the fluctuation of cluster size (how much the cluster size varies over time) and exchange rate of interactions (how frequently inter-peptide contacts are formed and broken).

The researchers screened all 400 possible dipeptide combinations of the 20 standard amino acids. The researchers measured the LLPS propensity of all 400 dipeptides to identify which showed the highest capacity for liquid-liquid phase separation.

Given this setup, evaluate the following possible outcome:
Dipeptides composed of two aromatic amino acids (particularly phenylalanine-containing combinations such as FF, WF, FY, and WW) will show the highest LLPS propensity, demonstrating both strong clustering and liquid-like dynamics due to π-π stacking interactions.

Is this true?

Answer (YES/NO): NO